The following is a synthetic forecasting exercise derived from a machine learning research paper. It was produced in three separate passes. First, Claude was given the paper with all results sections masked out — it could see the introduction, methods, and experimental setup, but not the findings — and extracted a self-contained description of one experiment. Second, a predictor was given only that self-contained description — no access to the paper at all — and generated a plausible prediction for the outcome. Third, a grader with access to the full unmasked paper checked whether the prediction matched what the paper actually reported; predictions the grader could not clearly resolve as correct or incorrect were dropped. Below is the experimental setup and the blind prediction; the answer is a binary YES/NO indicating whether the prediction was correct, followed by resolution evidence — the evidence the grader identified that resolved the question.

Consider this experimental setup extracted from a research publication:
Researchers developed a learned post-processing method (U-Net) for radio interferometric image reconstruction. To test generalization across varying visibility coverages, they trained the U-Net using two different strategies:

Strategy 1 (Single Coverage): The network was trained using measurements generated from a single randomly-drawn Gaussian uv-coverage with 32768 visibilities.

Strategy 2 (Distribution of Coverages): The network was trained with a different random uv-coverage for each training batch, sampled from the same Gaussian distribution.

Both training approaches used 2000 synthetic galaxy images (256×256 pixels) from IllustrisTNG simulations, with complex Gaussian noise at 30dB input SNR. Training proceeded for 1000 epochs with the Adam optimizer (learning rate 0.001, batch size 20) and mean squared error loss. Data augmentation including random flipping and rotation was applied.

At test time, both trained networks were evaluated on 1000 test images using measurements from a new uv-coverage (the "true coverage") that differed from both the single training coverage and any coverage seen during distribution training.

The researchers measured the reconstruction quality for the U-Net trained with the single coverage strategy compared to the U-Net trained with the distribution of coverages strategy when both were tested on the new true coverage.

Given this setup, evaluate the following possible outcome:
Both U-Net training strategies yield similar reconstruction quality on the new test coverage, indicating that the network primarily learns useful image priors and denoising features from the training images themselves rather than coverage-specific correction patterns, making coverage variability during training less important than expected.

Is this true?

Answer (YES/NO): NO